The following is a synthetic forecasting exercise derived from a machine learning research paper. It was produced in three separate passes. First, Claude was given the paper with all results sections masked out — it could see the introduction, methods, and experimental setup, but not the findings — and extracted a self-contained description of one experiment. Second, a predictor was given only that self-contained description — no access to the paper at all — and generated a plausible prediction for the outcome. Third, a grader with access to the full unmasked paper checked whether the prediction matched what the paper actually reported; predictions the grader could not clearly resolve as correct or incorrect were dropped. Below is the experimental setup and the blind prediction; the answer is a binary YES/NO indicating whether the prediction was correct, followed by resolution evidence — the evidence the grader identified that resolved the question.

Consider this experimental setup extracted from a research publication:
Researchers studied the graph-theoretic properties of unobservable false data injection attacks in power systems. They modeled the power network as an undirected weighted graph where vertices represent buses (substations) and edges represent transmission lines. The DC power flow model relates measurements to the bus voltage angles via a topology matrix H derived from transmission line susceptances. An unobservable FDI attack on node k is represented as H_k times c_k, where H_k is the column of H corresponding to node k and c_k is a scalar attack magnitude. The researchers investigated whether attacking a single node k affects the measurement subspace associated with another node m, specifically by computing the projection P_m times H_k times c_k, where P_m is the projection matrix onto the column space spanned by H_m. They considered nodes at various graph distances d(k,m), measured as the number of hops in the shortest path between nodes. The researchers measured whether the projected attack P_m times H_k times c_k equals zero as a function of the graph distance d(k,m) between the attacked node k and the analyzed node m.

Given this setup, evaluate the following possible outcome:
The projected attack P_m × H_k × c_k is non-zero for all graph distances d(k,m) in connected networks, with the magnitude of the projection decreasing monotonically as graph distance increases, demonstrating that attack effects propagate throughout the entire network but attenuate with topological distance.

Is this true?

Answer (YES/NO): NO